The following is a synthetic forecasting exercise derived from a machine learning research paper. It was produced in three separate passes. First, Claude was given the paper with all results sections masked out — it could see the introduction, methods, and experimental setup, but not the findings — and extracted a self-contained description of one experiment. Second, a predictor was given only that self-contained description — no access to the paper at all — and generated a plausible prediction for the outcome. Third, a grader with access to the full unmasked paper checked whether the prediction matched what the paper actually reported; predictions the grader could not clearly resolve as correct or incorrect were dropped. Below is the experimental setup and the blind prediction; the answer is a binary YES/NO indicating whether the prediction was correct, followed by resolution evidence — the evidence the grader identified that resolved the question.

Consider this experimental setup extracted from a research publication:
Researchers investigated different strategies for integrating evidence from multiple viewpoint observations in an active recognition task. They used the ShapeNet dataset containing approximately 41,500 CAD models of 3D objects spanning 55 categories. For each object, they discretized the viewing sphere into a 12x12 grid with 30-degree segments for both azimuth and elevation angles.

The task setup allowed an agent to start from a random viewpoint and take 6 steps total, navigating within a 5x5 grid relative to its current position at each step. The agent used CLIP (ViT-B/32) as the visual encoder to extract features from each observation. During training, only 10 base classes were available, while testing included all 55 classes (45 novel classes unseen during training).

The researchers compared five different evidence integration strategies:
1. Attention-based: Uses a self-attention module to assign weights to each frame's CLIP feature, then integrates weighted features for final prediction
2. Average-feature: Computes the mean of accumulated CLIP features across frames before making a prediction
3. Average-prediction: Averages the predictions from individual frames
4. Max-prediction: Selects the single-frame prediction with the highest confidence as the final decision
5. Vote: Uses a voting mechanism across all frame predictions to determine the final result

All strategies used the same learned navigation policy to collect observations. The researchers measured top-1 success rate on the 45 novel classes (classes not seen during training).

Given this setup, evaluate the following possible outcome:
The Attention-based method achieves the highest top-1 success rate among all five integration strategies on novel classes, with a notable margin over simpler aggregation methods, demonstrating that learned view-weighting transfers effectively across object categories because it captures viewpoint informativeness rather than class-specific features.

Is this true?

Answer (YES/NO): NO